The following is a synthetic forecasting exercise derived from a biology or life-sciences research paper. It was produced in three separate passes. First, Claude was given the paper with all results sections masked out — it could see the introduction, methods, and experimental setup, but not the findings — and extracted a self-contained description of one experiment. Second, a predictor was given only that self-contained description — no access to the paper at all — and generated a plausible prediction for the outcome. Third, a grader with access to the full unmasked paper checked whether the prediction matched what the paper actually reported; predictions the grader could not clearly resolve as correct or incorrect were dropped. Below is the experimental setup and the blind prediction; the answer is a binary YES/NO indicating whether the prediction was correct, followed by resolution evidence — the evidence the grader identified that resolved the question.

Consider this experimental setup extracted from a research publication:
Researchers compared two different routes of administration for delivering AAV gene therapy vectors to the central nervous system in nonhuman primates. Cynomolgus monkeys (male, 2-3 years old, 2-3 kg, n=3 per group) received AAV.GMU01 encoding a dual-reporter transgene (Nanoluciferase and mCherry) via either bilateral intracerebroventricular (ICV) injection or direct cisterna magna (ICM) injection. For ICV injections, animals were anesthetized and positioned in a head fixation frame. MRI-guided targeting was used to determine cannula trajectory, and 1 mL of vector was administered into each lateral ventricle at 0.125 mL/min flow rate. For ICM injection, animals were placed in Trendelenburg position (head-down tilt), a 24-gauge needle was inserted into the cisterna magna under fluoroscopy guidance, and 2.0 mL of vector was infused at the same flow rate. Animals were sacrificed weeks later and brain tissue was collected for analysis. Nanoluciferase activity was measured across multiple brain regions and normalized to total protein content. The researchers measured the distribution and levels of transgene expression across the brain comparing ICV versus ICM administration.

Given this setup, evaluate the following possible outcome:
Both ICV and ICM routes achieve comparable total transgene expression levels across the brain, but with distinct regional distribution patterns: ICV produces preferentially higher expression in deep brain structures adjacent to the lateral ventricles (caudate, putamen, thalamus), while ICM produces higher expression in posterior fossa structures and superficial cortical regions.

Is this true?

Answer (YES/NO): NO